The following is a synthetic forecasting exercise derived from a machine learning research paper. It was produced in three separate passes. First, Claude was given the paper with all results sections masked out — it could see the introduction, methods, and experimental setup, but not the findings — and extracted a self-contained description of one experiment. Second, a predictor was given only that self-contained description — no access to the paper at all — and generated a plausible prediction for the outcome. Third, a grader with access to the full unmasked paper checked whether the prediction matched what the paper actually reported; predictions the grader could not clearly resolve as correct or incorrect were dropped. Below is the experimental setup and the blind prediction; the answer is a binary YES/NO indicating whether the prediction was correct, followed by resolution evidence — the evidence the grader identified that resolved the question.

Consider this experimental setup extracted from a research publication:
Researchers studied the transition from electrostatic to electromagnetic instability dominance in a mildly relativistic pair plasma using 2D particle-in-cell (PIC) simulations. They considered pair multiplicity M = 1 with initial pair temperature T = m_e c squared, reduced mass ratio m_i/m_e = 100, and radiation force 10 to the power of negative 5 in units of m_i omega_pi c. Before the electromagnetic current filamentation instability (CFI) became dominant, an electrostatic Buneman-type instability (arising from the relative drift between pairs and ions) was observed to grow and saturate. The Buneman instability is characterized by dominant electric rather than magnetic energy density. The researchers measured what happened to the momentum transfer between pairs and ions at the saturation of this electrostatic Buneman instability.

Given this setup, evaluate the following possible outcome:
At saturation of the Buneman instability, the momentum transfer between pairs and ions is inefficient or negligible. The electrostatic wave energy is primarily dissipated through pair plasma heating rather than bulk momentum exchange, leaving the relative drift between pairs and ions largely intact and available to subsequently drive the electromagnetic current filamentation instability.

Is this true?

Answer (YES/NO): NO